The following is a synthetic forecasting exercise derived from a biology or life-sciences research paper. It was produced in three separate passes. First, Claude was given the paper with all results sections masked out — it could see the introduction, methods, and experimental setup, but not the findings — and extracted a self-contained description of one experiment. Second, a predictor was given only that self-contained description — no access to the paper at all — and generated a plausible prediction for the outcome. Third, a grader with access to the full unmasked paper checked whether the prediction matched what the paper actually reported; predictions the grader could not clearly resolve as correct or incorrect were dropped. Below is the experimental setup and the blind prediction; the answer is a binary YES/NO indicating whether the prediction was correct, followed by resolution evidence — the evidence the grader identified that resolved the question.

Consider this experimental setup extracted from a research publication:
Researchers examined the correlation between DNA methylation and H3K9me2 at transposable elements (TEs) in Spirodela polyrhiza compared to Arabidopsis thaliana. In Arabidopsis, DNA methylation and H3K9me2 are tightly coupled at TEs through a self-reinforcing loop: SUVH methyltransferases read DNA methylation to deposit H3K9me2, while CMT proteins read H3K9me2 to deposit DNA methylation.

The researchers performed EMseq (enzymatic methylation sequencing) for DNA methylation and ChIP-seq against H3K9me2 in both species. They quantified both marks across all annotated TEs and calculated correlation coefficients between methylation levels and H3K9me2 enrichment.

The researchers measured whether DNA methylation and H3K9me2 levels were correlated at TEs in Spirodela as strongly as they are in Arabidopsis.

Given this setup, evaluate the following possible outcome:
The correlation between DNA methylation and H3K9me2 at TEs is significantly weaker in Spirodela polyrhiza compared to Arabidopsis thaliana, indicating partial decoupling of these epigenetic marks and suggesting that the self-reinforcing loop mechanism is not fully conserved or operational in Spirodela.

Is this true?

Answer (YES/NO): NO